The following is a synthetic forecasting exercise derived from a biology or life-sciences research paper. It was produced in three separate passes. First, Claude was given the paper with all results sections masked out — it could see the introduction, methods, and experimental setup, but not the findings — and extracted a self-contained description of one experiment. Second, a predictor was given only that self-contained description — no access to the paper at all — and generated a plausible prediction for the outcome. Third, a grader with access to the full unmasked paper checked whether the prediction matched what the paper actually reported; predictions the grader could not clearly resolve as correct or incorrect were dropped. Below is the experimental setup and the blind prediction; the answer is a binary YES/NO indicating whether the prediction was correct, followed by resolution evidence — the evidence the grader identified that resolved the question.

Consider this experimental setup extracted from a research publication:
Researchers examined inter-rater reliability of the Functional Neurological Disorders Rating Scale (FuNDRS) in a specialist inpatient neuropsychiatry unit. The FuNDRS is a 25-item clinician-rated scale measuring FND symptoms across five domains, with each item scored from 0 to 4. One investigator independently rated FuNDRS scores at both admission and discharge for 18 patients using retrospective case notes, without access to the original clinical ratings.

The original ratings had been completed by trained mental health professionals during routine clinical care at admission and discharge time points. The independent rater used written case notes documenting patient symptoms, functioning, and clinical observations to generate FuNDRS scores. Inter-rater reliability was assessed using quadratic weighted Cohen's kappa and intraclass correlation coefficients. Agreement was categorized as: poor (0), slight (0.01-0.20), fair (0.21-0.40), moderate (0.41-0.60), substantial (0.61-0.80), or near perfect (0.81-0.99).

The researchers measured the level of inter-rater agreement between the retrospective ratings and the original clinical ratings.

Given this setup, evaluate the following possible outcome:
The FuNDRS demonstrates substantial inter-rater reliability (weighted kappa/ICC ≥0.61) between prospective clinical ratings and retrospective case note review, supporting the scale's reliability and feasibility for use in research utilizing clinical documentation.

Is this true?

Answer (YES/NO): NO